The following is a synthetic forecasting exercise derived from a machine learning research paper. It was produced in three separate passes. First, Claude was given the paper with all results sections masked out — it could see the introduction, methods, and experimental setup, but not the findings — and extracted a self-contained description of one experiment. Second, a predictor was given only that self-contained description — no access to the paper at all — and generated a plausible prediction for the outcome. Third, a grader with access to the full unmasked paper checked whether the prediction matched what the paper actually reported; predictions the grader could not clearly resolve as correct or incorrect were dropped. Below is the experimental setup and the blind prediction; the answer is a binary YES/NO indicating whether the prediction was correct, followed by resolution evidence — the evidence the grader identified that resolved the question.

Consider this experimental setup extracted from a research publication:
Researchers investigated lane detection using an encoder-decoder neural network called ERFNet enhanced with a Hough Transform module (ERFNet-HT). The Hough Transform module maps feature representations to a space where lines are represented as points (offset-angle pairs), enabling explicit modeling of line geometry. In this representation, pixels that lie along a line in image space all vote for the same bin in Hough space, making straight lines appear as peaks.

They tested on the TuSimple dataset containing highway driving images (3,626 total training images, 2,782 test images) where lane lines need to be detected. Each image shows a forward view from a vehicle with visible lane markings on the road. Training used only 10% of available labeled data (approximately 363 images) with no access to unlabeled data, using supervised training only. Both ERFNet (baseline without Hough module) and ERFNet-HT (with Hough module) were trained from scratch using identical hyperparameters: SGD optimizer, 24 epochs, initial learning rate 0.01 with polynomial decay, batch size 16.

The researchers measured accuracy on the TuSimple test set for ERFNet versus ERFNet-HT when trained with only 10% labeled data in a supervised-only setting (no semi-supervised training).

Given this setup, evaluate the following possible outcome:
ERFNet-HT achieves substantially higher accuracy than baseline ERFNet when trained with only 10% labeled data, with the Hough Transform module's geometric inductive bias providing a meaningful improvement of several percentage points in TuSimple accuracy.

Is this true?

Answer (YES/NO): NO